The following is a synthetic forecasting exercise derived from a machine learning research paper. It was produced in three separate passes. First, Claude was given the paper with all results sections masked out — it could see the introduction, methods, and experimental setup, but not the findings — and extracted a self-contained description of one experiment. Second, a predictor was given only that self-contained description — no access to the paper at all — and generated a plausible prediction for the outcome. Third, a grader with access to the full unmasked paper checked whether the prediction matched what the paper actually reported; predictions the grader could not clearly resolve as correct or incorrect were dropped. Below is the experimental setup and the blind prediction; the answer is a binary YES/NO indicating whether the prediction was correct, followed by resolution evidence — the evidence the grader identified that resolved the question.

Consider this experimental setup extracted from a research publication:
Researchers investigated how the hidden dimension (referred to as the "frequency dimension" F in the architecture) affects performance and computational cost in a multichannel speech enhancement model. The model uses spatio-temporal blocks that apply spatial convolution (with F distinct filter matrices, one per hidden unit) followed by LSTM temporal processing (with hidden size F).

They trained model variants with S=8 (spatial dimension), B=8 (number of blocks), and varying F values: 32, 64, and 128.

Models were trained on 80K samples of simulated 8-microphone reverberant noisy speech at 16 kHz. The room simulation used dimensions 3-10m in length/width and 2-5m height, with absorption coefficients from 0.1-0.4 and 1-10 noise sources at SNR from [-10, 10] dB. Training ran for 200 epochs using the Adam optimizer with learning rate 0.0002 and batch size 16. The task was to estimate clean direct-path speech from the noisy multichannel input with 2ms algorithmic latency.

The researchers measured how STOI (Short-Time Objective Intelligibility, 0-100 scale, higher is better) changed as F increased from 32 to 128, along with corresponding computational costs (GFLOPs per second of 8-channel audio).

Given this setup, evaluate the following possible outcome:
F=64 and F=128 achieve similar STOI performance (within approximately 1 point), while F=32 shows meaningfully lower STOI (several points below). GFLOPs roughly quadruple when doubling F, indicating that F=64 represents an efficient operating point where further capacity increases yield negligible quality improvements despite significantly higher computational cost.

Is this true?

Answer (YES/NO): NO